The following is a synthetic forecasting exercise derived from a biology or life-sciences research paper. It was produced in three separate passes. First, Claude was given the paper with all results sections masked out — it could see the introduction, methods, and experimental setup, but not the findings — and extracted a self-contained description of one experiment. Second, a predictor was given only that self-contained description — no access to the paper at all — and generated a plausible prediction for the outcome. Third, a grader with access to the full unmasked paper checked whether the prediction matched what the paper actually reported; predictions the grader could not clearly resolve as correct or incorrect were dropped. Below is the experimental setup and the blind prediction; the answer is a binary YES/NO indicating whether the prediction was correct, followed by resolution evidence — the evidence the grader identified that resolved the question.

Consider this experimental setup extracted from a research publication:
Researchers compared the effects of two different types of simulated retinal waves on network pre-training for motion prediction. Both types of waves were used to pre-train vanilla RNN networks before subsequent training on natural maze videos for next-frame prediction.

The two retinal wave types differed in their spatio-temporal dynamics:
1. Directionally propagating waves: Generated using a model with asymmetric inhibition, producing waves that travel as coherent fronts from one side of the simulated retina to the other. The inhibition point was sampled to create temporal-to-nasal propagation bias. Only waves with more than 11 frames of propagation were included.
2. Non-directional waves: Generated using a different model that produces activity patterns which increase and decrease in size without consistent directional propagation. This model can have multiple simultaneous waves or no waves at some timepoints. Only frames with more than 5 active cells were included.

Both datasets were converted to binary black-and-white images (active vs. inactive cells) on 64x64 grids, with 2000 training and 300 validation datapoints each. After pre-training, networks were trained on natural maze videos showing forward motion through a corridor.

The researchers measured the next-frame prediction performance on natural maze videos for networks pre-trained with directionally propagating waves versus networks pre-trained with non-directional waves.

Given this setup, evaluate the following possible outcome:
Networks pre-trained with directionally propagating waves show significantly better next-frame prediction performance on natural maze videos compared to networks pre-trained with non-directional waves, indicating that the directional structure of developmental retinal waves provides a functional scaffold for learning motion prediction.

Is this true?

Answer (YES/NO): NO